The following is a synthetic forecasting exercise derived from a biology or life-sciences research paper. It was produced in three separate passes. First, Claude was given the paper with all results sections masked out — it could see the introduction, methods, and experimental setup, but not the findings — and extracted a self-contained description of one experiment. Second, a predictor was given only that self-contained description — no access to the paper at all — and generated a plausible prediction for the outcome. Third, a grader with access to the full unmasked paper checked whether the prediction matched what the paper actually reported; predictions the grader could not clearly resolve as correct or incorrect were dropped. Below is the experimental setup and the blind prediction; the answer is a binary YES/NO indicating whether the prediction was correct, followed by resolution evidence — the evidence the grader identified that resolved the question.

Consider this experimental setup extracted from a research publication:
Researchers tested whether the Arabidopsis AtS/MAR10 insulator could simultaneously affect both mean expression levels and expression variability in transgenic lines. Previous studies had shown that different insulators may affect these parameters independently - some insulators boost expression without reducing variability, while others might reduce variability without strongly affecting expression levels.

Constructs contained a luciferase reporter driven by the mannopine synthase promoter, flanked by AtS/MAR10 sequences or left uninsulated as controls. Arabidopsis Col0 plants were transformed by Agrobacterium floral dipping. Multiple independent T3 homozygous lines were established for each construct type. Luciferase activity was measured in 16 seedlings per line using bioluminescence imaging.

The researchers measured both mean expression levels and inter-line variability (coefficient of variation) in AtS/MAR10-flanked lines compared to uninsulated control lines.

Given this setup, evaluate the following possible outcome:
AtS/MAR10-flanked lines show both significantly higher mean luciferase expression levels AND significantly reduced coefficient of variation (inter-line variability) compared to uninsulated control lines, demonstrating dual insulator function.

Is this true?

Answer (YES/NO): YES